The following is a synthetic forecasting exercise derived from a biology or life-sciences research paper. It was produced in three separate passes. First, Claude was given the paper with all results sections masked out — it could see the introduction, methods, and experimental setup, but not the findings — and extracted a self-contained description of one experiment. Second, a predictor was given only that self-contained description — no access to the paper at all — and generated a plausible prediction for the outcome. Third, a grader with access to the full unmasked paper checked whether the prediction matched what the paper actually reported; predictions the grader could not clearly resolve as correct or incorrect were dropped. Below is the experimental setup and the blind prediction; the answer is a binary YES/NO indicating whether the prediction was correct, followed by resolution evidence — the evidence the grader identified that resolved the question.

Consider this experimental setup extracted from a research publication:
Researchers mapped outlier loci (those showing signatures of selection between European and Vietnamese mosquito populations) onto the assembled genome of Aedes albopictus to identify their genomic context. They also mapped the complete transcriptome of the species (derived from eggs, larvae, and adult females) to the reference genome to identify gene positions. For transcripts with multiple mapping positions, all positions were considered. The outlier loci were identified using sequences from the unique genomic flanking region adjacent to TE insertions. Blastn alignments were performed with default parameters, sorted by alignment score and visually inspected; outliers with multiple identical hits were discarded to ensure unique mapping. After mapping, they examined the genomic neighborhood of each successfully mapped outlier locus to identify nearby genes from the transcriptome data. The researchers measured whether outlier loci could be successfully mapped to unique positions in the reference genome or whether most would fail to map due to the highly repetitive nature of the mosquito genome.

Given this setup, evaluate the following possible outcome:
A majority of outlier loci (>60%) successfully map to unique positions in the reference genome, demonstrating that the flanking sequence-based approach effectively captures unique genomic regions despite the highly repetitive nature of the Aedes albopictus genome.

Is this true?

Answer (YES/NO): NO